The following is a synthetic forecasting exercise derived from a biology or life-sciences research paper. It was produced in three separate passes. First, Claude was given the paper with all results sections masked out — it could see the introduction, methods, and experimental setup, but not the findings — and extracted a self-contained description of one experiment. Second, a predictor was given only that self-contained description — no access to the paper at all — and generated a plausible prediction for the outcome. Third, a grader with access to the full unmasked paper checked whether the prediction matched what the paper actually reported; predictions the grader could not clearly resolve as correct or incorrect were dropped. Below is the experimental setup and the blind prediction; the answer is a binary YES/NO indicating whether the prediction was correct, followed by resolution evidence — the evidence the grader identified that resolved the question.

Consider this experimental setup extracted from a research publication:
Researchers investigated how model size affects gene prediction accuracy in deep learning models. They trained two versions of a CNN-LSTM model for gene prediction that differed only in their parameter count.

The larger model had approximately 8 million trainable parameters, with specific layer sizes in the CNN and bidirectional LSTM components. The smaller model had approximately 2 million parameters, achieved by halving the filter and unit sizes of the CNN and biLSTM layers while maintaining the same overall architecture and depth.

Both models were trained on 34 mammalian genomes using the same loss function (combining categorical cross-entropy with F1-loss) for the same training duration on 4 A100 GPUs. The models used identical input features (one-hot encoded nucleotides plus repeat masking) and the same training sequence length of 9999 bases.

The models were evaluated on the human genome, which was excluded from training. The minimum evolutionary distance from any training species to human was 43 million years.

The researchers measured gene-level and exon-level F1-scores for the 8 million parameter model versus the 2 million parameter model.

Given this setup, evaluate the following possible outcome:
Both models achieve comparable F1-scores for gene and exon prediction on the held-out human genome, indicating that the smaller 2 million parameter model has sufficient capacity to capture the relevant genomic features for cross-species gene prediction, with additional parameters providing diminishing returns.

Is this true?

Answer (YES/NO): NO